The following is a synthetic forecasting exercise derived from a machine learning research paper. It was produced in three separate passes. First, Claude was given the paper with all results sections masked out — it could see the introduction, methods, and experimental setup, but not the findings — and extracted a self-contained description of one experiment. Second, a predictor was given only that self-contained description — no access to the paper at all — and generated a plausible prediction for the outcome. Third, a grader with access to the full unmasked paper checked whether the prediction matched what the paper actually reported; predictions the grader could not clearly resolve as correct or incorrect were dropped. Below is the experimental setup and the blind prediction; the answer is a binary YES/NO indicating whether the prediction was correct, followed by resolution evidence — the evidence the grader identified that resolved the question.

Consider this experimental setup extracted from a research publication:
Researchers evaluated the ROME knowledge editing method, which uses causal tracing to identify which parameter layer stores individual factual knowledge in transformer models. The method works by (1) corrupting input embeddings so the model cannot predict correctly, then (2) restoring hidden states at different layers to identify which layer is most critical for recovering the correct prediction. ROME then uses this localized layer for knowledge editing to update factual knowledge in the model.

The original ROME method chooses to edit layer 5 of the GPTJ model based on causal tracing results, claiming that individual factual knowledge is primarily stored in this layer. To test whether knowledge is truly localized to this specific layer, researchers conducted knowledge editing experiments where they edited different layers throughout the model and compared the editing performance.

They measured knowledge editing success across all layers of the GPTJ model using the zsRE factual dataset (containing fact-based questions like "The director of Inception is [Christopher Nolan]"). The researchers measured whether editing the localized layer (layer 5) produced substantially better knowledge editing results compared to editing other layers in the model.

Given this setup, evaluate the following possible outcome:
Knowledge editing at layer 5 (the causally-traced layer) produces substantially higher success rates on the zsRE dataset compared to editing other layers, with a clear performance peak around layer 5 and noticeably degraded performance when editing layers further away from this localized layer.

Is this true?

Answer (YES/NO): NO